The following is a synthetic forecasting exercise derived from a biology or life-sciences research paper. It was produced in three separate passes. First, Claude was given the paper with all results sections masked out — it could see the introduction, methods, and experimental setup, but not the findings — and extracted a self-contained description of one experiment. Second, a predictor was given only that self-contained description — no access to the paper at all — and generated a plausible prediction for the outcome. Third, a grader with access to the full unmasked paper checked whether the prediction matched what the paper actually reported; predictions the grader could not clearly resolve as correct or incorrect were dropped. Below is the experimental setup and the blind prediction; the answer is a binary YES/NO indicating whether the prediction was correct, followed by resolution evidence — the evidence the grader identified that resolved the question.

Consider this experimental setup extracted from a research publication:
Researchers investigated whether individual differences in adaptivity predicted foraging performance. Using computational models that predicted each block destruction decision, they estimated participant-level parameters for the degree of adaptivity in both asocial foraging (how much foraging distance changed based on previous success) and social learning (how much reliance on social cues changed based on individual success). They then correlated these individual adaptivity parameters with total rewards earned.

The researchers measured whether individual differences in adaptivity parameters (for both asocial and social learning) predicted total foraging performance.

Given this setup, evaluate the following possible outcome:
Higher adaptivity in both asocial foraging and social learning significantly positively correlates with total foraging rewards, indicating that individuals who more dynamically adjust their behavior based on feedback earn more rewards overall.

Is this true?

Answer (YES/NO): NO